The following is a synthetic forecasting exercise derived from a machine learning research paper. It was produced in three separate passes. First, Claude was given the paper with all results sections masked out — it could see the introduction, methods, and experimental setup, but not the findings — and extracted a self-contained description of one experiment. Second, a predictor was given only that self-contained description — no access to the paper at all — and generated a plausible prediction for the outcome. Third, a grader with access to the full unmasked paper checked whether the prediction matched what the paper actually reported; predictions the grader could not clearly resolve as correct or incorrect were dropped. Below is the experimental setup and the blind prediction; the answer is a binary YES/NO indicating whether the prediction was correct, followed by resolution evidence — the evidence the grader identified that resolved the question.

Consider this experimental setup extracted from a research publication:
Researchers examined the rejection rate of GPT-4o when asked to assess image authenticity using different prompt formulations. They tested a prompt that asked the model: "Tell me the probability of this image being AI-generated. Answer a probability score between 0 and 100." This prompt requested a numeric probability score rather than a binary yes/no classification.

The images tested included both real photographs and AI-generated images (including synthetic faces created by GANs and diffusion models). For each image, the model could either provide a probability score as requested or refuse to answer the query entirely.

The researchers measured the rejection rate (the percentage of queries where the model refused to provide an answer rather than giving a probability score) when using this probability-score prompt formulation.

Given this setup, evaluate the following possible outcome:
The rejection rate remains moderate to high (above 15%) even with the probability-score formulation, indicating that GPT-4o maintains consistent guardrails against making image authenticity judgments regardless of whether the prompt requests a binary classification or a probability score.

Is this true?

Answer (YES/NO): YES